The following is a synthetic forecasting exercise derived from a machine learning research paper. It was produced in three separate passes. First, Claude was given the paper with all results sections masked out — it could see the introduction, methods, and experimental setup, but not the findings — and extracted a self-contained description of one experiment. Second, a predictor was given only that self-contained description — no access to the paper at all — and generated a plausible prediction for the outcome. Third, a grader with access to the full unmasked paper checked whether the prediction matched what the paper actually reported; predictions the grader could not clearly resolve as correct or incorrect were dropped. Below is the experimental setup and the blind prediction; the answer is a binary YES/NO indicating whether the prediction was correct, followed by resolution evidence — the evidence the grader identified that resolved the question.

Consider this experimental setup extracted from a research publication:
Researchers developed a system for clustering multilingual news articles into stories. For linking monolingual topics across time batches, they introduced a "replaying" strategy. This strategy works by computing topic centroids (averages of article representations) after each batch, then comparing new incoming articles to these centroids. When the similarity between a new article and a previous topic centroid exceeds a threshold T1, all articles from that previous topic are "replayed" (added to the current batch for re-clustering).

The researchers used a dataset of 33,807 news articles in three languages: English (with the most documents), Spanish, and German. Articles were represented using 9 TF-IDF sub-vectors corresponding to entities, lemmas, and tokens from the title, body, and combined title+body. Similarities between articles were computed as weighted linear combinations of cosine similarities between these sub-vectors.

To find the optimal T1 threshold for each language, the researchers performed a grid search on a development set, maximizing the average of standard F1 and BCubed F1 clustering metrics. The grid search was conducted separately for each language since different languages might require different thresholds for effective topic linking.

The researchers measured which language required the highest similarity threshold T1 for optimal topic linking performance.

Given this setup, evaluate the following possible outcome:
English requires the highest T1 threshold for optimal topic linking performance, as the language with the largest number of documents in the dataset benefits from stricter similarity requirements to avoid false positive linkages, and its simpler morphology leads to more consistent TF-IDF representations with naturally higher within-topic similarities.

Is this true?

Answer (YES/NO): NO